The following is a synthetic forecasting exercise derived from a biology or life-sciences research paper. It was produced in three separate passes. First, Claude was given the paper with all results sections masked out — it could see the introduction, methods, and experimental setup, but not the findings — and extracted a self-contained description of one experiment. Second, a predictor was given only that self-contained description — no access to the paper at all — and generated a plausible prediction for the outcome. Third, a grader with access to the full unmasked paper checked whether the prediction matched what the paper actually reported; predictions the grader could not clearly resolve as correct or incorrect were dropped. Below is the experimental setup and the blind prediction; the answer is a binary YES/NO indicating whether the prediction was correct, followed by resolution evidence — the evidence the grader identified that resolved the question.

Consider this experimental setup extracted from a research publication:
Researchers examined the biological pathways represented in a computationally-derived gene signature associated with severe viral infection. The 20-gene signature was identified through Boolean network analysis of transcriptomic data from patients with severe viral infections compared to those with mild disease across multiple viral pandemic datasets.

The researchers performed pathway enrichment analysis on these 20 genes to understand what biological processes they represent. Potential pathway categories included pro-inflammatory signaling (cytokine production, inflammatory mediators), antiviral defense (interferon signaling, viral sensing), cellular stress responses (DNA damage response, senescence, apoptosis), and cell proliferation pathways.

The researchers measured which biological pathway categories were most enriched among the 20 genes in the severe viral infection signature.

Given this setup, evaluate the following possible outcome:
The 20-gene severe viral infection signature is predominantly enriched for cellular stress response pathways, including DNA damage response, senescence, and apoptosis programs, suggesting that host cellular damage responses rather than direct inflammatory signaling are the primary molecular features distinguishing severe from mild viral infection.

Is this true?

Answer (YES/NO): YES